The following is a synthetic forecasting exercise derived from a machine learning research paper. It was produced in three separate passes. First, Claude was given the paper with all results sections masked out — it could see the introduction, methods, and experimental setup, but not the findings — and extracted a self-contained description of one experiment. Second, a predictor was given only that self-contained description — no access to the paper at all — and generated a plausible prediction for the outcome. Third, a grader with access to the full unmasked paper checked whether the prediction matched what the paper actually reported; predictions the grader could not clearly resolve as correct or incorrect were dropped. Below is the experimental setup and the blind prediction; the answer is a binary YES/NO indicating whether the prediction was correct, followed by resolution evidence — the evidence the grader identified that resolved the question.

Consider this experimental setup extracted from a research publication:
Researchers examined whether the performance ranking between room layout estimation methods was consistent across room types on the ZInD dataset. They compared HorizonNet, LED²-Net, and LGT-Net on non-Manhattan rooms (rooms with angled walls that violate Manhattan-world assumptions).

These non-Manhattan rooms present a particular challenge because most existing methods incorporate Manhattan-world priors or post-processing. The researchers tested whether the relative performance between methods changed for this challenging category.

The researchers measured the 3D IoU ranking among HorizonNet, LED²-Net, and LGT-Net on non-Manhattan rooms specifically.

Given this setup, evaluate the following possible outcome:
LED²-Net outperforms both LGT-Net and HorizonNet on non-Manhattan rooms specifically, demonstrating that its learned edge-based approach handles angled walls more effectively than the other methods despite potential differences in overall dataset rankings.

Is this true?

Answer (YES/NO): NO